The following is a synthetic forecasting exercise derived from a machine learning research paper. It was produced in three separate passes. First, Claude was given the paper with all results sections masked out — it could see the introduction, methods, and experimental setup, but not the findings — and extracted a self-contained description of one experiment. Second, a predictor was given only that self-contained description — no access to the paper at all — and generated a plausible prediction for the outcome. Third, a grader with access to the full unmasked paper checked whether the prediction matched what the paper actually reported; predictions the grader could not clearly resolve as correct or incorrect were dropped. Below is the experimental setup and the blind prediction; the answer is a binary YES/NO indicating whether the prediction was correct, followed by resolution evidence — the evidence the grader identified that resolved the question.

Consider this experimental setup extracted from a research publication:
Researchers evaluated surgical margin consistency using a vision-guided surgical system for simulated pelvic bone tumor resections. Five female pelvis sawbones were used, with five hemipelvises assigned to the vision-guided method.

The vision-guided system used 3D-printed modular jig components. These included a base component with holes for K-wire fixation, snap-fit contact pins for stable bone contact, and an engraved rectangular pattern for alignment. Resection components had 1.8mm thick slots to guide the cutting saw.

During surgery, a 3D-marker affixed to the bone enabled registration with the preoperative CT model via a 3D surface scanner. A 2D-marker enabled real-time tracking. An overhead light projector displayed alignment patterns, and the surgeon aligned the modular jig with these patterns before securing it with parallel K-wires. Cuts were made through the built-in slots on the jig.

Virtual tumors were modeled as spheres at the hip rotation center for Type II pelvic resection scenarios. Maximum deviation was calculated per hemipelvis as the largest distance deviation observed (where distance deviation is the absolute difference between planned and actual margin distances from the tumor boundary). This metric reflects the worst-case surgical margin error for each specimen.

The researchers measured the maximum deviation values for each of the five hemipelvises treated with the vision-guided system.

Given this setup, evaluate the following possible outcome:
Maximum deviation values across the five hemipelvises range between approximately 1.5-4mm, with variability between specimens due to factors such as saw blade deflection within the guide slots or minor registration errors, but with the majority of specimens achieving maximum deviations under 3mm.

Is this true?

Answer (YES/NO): NO